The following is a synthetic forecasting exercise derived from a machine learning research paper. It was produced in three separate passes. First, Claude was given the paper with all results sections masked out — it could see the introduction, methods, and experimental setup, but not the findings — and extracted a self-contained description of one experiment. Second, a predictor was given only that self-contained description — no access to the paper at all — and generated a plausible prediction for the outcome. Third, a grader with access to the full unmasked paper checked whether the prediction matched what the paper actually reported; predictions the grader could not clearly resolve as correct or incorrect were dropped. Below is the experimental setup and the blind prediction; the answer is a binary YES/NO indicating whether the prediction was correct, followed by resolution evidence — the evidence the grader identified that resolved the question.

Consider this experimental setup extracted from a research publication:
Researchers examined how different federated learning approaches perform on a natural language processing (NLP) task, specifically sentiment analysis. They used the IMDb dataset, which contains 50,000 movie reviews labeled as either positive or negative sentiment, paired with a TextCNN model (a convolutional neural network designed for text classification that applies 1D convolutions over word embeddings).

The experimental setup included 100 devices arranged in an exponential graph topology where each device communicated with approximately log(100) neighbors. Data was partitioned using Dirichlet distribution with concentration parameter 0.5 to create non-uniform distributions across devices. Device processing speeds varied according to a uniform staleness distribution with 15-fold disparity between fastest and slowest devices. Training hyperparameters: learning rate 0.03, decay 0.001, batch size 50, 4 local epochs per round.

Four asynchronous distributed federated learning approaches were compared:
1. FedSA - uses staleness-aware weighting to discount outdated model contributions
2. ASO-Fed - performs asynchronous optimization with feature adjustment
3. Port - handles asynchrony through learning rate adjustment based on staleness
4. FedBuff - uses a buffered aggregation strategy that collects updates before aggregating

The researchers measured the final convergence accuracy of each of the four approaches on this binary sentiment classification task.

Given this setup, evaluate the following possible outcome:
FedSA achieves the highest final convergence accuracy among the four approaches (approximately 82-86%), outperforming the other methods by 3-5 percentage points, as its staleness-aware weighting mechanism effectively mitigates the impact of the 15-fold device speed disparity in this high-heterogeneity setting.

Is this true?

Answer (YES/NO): NO